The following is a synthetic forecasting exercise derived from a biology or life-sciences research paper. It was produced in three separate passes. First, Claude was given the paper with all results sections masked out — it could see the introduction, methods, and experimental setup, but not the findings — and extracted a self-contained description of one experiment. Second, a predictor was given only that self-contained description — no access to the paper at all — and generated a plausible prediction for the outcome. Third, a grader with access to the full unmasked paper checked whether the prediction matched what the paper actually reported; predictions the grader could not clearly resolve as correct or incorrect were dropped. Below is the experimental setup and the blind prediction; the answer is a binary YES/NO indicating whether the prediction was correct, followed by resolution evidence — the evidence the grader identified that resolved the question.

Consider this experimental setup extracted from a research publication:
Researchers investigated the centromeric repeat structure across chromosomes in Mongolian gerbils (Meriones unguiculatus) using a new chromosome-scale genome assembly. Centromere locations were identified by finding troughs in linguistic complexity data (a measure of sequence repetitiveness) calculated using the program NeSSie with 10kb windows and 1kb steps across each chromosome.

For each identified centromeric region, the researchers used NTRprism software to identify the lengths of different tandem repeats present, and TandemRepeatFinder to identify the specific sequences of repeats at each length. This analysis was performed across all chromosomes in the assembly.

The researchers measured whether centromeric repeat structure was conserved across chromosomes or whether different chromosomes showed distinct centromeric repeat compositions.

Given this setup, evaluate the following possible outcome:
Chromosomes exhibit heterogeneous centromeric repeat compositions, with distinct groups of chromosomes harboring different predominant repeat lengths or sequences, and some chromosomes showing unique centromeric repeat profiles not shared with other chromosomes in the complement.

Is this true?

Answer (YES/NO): YES